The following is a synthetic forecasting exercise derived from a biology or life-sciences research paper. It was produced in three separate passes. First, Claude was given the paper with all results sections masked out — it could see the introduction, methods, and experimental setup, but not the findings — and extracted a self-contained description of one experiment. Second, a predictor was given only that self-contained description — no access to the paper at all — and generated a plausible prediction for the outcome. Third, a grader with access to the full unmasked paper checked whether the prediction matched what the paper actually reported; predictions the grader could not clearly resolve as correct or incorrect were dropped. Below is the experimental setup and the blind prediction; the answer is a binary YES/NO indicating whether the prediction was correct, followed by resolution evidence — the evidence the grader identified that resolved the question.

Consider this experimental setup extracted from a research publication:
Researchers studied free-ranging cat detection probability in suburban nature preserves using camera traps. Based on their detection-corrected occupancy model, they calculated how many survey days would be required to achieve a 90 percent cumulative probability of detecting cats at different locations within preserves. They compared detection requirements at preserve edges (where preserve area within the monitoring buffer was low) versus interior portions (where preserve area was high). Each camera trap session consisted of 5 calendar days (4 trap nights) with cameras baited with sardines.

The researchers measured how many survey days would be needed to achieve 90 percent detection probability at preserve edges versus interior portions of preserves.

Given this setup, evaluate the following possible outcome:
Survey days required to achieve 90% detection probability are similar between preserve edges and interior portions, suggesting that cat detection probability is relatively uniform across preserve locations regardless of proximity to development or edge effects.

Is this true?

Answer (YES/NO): NO